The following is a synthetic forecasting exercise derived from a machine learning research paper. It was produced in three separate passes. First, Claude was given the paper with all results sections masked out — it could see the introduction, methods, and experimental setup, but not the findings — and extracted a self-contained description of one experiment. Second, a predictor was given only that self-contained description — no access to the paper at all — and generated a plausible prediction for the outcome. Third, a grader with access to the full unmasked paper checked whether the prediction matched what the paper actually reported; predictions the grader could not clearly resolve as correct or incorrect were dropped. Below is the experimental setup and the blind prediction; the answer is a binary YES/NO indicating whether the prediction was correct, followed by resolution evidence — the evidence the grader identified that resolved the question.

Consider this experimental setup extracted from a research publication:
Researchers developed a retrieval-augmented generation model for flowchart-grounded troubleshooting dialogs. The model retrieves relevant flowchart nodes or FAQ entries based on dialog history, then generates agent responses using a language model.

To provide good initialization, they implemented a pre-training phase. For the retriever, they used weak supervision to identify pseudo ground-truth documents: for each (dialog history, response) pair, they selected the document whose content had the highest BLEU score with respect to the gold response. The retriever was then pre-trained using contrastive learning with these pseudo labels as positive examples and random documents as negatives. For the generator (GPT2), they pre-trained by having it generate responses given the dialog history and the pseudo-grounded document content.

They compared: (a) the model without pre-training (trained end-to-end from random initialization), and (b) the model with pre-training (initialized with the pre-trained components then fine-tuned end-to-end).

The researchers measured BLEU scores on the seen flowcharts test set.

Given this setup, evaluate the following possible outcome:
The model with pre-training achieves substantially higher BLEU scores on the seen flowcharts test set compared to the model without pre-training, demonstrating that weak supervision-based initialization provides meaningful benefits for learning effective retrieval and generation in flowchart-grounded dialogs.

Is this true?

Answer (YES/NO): YES